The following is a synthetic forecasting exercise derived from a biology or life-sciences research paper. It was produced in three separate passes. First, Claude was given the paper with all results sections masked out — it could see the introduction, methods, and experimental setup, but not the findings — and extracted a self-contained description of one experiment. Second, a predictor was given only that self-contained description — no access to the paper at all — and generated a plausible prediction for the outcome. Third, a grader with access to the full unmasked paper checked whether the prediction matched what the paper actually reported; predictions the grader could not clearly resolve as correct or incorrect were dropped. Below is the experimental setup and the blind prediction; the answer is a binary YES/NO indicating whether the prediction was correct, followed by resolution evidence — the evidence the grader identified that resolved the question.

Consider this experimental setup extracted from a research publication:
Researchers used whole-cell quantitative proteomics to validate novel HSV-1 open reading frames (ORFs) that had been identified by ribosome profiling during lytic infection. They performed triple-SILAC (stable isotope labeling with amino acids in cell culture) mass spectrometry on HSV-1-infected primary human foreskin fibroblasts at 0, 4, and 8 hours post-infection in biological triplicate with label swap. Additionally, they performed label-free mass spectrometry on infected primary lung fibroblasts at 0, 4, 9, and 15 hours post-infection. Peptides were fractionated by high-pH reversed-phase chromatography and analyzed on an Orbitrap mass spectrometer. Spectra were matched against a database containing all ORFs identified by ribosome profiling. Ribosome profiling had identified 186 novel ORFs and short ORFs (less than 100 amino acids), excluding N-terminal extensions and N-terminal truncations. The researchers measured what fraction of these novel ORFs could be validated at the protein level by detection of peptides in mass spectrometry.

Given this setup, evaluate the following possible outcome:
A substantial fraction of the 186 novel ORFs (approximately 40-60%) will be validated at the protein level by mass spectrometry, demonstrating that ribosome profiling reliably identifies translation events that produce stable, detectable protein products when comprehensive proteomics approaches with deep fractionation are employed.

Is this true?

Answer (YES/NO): NO